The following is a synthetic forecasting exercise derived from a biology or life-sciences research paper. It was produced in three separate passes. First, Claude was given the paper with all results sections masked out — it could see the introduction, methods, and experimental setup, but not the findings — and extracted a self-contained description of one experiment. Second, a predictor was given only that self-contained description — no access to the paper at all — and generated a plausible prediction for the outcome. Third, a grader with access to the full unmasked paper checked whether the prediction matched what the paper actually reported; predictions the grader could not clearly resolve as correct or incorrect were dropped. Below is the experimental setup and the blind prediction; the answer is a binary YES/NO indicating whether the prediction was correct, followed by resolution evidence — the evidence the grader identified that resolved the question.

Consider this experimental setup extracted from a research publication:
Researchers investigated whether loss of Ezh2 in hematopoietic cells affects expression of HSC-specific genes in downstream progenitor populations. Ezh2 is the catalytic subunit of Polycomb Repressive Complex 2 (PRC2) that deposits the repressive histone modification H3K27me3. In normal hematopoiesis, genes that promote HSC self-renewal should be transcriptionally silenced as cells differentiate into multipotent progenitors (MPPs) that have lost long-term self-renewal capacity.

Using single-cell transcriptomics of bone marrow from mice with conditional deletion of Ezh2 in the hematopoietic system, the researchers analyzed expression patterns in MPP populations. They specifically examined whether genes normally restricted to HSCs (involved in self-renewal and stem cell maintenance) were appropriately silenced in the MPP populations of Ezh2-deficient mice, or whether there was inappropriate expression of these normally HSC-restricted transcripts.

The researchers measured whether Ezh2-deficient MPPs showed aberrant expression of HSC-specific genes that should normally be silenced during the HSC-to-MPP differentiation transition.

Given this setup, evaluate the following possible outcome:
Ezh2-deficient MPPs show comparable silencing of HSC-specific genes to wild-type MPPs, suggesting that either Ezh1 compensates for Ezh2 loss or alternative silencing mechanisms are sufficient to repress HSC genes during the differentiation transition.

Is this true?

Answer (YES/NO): NO